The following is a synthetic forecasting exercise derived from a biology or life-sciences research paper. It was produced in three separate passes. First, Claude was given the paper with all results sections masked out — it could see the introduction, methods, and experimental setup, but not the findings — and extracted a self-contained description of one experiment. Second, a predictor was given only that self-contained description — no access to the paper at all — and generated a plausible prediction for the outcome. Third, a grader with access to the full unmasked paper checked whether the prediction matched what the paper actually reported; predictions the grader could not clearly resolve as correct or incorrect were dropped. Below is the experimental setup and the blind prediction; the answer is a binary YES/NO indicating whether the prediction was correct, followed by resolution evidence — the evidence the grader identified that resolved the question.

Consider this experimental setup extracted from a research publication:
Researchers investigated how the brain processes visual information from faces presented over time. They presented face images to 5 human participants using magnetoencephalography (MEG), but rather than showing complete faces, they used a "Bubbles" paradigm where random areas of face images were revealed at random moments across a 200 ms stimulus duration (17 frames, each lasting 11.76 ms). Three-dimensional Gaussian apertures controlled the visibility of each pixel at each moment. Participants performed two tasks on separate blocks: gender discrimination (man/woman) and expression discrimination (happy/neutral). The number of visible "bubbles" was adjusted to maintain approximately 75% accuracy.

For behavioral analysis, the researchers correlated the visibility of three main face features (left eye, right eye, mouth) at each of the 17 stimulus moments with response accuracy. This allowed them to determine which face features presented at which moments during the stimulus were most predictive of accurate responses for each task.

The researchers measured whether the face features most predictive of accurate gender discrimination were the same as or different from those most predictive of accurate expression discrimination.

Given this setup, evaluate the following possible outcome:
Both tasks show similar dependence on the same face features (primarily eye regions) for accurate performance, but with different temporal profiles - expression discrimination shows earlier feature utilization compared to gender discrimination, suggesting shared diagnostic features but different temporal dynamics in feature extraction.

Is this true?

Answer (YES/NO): NO